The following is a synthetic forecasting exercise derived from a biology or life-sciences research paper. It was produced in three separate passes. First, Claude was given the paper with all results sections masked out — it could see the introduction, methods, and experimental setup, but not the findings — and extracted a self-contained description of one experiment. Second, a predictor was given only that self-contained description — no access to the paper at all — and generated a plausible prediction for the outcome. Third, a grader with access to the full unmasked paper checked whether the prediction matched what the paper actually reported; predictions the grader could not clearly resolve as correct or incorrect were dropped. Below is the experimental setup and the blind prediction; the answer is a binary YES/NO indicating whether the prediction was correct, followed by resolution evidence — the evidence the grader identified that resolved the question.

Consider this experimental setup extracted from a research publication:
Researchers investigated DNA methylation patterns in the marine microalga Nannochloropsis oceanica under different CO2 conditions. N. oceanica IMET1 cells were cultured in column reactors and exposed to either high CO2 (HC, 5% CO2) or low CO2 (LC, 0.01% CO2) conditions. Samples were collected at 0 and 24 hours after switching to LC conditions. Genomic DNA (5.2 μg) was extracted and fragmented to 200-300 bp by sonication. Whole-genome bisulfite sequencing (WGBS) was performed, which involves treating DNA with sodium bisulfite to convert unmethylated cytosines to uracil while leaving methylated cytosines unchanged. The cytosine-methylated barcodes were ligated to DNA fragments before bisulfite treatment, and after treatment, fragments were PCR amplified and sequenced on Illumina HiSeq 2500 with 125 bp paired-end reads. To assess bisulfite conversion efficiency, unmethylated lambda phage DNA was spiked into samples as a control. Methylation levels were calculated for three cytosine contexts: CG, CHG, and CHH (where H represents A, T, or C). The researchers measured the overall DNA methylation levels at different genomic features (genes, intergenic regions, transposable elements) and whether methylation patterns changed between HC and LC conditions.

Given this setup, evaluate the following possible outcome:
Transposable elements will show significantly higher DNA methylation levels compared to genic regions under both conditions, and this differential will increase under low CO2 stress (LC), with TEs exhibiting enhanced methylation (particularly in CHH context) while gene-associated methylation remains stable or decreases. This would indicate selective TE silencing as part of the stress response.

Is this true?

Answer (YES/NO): NO